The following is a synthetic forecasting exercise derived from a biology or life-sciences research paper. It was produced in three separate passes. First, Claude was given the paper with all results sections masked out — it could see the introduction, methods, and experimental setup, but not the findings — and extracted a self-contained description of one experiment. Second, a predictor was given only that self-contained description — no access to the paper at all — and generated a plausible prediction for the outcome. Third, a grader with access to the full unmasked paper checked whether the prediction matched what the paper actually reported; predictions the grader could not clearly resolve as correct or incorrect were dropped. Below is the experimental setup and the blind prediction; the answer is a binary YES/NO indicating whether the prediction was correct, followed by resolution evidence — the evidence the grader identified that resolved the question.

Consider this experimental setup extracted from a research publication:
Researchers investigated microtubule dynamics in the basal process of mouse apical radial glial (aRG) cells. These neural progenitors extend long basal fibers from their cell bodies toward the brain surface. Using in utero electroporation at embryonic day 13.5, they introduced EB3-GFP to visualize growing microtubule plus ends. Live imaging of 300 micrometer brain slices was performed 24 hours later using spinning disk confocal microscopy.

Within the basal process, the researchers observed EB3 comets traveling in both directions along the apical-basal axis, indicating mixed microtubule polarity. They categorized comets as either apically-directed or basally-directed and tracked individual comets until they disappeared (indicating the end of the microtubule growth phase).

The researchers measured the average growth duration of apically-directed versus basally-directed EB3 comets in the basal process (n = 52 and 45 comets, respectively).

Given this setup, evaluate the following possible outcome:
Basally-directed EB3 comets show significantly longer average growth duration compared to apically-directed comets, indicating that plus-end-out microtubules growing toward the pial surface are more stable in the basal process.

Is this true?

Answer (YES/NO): YES